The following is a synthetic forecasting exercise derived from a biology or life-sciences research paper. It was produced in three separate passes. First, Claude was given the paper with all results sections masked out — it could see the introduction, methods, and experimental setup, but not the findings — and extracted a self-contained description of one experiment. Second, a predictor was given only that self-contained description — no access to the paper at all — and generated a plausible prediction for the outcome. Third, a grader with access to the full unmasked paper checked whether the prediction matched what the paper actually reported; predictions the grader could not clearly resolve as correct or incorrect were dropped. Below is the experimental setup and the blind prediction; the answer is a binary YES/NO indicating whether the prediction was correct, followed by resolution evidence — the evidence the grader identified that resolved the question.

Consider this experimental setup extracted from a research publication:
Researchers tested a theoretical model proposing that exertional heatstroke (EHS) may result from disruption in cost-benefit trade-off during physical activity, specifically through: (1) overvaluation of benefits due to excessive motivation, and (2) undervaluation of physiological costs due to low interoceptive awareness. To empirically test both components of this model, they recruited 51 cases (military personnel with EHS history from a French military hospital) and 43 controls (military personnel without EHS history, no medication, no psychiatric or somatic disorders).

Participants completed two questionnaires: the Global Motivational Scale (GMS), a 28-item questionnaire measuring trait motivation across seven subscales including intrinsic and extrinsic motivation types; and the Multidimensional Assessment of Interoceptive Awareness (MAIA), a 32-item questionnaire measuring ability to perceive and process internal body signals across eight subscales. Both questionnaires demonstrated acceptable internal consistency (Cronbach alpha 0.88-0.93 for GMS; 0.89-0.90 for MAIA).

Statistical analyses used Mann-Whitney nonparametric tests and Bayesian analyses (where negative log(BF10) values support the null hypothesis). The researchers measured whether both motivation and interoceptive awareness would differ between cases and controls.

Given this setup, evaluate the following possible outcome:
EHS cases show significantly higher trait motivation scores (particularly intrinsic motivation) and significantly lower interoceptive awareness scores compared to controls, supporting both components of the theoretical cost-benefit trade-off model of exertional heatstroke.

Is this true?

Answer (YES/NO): NO